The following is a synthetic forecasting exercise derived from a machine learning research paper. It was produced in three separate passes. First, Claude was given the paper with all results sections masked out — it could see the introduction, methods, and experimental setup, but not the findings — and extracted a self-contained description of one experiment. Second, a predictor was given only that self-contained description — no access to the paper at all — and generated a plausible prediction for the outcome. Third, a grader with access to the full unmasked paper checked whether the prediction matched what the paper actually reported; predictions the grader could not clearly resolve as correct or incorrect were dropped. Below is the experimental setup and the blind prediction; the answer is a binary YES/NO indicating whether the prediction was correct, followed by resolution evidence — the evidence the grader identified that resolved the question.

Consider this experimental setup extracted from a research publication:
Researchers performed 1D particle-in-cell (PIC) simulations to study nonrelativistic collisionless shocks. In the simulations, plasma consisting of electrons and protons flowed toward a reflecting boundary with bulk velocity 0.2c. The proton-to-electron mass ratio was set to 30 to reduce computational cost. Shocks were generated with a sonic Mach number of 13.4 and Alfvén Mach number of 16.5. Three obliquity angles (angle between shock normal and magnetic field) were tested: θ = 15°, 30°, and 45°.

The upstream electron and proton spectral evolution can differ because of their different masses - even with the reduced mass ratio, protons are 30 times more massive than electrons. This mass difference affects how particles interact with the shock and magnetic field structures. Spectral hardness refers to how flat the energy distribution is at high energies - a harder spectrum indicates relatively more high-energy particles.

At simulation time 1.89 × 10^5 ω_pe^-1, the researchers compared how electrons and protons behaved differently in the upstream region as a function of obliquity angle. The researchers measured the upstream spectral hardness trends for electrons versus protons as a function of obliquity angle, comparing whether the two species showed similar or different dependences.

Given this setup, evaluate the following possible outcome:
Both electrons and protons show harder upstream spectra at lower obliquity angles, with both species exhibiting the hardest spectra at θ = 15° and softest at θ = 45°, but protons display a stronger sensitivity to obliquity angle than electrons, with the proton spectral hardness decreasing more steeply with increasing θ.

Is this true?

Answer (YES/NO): NO